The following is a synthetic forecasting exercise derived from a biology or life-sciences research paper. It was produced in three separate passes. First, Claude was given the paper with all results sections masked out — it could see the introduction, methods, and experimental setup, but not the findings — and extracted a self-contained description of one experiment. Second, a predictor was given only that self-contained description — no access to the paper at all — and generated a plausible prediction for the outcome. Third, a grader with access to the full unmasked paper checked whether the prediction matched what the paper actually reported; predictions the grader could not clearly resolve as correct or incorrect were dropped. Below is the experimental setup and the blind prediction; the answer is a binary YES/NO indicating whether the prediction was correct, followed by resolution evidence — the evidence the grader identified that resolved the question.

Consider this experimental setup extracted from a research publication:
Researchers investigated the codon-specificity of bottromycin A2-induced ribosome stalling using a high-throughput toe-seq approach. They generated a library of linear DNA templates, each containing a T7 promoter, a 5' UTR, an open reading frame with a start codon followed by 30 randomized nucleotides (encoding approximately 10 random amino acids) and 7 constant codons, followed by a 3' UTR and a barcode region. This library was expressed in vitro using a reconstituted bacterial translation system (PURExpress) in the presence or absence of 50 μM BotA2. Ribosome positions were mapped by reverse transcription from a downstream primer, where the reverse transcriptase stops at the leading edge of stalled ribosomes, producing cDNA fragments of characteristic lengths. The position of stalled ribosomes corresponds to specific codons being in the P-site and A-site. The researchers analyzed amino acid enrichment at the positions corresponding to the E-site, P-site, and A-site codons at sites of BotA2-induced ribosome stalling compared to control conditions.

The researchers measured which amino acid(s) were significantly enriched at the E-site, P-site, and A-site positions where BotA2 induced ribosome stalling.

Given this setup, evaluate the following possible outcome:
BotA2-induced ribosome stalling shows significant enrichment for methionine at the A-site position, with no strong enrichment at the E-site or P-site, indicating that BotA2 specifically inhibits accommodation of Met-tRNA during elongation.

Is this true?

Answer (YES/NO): NO